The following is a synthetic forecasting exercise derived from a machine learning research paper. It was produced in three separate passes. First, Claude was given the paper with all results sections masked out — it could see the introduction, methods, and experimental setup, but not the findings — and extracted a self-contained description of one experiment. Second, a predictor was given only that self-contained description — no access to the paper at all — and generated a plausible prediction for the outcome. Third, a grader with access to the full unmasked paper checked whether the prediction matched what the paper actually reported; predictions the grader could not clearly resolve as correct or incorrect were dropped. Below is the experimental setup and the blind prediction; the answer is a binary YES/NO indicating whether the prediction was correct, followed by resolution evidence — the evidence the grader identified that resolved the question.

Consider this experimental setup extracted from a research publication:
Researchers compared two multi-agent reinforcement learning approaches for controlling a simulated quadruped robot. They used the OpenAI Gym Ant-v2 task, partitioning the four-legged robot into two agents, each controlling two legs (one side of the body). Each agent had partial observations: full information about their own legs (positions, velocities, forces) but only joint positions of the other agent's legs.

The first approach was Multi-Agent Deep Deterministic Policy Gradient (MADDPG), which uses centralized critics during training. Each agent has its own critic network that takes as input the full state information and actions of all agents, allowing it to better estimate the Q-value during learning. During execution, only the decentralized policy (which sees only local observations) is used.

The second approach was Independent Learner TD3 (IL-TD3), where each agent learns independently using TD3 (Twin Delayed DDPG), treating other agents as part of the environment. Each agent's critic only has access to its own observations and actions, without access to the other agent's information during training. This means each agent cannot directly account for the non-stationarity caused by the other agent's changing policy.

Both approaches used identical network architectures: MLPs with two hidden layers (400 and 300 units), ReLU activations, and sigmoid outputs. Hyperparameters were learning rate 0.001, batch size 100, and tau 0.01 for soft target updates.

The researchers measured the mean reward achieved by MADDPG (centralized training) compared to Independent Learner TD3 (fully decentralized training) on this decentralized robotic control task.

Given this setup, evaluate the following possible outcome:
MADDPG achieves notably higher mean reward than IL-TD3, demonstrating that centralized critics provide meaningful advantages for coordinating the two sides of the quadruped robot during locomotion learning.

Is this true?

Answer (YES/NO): YES